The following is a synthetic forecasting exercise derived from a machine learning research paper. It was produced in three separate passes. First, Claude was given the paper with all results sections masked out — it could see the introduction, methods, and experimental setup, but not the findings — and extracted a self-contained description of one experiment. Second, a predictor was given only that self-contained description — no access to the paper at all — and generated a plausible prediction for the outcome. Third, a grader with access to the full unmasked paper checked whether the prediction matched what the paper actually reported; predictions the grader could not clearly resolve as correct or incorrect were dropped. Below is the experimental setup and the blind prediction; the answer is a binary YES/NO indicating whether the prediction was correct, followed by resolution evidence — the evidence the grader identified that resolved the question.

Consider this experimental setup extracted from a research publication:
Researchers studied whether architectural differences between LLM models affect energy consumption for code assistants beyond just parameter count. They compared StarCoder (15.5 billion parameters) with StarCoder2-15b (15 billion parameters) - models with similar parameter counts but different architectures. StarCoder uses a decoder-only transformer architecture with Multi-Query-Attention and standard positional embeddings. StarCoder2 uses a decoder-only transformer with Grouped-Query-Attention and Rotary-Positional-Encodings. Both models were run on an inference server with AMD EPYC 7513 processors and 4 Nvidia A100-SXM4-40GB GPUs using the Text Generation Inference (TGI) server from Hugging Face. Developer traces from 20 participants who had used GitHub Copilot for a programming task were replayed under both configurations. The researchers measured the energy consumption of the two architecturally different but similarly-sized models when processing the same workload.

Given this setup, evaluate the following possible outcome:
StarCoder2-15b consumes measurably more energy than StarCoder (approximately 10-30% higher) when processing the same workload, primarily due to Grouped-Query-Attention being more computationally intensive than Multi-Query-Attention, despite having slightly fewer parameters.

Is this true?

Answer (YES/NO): NO